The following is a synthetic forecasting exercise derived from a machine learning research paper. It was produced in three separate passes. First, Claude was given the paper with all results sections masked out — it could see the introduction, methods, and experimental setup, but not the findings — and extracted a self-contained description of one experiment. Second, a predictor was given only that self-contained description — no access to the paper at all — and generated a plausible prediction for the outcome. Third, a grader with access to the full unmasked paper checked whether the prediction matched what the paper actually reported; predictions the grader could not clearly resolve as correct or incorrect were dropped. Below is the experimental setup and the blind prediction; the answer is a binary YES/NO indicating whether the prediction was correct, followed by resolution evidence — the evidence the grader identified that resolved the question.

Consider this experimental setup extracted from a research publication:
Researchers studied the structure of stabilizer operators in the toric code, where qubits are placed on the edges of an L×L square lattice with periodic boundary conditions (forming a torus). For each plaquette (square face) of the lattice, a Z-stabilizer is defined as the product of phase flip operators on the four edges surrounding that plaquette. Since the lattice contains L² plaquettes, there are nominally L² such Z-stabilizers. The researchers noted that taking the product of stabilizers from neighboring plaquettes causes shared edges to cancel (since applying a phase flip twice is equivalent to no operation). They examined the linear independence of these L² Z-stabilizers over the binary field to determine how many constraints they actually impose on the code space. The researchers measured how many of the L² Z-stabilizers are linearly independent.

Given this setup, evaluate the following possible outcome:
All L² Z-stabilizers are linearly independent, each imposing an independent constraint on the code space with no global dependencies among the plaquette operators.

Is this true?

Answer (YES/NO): NO